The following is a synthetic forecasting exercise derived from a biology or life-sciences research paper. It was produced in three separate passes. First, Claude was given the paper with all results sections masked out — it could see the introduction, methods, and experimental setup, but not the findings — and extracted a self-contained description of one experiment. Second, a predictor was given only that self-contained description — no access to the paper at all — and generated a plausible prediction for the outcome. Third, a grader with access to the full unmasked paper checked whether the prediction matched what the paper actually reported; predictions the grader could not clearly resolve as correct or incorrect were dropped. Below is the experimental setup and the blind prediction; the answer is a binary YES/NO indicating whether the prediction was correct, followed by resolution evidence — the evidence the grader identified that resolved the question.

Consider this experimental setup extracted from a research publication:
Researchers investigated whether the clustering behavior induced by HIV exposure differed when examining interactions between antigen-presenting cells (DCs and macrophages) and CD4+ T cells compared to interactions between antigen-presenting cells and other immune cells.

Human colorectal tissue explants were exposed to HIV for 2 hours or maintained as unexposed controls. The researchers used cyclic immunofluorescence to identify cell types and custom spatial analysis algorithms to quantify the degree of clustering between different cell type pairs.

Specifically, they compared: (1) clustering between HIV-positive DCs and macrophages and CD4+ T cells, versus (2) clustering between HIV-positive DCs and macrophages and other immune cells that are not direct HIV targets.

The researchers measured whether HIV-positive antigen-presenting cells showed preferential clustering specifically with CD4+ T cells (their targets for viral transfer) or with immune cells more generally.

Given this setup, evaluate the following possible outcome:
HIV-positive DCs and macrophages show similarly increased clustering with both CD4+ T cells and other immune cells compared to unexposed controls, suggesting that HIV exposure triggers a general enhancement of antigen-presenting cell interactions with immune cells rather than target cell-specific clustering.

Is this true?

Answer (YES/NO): NO